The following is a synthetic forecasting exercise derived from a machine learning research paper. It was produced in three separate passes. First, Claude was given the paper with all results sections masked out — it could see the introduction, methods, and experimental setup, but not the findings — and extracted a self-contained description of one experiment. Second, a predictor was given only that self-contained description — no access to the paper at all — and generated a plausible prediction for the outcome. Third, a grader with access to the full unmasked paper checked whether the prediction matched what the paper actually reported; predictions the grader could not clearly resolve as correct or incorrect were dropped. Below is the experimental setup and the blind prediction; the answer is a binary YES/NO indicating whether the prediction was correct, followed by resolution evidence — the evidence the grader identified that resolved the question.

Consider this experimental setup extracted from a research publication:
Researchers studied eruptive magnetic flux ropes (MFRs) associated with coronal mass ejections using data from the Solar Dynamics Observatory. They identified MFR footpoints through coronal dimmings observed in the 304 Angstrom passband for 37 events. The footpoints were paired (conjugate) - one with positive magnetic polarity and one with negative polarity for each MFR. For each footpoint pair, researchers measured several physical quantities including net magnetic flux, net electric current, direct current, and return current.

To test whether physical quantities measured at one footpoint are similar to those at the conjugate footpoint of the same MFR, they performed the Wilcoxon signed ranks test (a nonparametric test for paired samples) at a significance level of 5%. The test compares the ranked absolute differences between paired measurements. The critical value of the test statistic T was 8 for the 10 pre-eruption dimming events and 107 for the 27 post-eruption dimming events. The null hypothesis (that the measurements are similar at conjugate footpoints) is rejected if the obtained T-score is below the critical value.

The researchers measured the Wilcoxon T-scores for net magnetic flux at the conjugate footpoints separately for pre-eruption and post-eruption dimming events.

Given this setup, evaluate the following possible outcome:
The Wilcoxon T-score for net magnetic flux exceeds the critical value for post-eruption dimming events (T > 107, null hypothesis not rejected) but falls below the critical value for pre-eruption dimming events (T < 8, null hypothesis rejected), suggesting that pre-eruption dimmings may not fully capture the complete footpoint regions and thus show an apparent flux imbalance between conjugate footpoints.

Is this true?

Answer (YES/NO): NO